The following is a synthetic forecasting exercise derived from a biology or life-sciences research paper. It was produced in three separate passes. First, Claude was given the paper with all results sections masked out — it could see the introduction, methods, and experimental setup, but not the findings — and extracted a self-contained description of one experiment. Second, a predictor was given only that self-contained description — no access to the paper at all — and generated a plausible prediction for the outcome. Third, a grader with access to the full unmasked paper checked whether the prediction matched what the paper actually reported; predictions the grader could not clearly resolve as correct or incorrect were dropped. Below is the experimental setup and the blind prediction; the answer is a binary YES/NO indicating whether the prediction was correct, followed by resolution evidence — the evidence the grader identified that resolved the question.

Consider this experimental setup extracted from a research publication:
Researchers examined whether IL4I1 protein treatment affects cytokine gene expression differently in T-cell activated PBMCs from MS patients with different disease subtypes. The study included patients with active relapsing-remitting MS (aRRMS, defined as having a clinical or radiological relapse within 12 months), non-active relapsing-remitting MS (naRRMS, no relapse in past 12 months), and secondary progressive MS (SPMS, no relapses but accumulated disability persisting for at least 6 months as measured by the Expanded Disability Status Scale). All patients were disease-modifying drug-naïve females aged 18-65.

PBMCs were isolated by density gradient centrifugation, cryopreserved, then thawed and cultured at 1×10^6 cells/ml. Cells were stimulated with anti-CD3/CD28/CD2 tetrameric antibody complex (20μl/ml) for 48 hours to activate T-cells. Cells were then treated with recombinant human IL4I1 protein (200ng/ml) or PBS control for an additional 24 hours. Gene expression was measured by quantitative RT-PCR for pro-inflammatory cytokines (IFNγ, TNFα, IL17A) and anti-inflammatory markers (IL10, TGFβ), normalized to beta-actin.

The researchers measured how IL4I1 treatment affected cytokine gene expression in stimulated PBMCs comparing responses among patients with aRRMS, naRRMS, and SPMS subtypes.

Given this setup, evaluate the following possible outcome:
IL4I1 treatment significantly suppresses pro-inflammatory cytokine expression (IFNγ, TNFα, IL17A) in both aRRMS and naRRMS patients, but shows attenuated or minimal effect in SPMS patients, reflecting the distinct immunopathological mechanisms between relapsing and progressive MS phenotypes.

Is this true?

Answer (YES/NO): NO